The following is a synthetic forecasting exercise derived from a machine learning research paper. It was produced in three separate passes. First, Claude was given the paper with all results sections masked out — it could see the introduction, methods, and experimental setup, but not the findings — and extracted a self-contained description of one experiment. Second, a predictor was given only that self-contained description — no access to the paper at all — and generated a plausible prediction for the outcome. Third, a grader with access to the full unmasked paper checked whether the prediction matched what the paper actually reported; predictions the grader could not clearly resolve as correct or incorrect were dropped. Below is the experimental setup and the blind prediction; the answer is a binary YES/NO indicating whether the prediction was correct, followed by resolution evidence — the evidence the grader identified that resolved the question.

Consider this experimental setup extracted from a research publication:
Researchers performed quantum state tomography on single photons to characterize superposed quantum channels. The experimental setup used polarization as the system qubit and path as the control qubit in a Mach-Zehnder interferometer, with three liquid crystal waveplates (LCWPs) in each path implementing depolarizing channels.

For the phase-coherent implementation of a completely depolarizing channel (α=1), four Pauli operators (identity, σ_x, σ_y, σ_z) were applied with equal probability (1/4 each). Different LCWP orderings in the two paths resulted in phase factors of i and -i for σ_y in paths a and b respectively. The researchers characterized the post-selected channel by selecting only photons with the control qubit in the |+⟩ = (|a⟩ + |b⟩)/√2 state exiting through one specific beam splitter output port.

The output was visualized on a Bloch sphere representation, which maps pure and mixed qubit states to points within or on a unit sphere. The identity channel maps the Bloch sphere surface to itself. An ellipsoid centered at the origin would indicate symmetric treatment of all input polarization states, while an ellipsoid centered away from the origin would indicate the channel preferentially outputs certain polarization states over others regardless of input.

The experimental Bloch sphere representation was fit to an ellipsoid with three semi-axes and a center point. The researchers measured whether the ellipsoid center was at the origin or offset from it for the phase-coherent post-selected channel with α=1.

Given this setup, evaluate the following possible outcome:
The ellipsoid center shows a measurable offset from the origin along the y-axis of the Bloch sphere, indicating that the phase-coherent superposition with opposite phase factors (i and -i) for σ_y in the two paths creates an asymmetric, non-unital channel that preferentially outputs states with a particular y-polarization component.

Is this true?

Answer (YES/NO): NO